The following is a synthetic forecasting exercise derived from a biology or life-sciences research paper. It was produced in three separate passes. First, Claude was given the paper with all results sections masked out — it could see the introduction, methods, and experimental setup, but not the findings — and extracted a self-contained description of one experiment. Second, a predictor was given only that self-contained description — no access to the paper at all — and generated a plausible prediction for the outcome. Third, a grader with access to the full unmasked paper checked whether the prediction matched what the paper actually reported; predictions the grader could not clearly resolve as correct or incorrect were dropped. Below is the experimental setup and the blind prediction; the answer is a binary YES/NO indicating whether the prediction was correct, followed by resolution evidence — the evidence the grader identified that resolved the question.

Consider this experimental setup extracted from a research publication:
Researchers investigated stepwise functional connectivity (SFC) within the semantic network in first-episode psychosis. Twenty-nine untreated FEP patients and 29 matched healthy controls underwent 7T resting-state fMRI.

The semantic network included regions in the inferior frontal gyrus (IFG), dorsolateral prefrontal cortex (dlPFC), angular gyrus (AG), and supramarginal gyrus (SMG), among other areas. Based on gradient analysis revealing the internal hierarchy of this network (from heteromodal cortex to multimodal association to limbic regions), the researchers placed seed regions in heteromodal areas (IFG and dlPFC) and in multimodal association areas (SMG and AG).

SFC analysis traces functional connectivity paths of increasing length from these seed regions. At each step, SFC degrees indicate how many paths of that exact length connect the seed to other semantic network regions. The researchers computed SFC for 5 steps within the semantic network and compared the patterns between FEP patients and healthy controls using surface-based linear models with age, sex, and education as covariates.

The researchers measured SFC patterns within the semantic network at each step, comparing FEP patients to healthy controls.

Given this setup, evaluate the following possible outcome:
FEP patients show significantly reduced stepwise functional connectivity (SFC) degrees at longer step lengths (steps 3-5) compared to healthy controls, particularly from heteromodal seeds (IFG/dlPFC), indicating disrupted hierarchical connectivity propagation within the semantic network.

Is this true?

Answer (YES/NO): NO